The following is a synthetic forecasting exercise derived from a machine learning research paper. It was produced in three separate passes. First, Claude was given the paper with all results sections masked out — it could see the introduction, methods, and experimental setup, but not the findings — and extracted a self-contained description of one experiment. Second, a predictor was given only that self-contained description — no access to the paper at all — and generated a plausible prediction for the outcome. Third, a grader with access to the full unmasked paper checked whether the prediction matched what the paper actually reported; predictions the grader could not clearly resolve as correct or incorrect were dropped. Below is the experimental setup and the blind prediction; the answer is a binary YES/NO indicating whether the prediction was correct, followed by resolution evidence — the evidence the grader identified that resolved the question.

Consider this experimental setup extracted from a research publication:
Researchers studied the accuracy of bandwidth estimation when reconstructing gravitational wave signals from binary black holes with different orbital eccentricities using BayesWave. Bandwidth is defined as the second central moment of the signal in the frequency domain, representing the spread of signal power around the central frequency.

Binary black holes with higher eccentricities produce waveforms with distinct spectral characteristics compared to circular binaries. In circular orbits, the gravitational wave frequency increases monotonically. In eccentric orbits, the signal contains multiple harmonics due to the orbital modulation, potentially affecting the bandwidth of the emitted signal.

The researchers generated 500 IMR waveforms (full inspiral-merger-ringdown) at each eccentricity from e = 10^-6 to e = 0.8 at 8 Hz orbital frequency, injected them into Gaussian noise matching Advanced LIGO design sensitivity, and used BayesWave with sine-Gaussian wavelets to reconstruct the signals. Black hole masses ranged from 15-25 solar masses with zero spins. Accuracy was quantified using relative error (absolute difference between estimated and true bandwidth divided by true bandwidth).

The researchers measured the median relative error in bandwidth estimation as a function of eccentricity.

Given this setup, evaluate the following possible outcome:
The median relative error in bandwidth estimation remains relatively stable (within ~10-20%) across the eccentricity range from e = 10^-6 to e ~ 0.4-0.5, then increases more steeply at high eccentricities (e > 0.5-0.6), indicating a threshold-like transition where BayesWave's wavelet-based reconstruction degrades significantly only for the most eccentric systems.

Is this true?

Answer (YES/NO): NO